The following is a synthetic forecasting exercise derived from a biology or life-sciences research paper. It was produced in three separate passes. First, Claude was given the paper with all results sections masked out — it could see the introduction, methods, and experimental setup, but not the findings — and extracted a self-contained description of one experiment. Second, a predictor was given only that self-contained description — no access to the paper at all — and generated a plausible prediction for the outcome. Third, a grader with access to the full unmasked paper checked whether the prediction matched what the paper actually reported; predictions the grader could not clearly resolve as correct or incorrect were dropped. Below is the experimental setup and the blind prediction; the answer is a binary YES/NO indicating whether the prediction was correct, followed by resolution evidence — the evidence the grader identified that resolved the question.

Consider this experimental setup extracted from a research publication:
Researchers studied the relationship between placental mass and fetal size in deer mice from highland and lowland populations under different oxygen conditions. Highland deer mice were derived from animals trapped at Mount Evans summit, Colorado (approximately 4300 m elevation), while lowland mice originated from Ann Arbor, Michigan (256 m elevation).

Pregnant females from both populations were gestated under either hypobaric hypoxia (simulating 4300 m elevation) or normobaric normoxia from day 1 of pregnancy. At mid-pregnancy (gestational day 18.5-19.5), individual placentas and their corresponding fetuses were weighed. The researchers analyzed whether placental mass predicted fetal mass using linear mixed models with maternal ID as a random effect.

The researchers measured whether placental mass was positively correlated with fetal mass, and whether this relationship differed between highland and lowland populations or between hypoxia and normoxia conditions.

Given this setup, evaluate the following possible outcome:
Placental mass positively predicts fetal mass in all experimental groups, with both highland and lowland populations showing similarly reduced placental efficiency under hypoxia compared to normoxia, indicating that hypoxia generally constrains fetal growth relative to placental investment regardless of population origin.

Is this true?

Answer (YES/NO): NO